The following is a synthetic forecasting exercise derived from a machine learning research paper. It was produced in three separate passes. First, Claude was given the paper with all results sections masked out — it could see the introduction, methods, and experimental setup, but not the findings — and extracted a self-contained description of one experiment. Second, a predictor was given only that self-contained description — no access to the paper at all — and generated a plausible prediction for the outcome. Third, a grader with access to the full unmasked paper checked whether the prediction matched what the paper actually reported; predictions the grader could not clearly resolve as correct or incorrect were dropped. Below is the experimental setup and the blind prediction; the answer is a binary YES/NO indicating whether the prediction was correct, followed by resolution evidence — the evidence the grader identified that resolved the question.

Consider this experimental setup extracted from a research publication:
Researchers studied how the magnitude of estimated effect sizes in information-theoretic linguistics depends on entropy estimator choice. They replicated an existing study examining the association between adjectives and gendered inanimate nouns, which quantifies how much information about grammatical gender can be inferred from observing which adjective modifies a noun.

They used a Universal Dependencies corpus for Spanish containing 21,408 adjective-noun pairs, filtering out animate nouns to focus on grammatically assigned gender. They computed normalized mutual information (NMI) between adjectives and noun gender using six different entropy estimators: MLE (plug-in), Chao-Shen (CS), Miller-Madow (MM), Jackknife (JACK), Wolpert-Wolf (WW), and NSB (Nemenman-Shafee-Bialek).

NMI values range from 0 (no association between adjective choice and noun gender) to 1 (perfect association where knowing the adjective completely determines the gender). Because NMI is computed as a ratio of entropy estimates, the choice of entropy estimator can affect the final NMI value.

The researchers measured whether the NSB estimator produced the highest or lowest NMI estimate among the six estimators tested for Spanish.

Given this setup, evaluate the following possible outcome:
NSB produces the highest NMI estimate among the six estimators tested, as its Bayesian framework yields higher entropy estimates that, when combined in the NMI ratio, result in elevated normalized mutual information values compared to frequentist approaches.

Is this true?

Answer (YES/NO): NO